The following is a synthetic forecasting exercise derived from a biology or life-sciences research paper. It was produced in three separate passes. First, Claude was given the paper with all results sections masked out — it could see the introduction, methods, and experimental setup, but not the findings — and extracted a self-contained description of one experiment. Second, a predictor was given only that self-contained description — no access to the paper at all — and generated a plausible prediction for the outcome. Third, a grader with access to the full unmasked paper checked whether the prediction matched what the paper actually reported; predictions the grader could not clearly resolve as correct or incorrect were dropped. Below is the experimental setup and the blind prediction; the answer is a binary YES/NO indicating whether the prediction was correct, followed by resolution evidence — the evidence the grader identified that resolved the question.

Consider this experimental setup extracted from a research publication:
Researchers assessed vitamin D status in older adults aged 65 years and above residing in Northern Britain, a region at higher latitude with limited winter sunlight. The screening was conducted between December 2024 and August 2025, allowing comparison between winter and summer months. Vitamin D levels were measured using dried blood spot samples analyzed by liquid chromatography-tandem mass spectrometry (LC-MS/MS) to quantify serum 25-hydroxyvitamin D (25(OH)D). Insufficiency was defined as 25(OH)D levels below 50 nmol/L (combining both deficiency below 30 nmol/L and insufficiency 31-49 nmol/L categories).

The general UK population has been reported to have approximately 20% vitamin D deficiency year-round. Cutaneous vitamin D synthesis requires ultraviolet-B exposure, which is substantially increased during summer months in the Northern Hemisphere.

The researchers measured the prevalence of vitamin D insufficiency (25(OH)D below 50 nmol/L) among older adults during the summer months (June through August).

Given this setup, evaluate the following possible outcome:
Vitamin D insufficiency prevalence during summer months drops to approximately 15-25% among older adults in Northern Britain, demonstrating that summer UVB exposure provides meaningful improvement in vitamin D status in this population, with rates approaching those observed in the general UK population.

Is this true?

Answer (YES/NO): NO